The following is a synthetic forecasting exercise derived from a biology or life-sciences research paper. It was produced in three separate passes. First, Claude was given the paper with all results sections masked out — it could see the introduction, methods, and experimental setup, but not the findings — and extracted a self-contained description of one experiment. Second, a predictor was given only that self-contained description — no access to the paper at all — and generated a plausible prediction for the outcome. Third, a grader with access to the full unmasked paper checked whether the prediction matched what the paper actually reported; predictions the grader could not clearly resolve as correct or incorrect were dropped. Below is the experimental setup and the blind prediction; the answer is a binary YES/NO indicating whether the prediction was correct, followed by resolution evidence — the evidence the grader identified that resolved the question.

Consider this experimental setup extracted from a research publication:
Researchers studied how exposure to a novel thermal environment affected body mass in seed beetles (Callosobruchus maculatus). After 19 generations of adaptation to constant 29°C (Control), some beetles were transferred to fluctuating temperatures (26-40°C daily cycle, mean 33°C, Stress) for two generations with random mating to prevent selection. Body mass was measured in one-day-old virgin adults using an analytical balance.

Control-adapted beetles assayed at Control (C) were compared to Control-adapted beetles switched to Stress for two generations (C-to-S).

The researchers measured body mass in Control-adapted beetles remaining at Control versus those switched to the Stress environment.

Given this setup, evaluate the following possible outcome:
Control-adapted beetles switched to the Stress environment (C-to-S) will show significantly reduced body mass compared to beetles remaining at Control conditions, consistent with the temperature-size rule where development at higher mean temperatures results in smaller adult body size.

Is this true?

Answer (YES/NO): NO